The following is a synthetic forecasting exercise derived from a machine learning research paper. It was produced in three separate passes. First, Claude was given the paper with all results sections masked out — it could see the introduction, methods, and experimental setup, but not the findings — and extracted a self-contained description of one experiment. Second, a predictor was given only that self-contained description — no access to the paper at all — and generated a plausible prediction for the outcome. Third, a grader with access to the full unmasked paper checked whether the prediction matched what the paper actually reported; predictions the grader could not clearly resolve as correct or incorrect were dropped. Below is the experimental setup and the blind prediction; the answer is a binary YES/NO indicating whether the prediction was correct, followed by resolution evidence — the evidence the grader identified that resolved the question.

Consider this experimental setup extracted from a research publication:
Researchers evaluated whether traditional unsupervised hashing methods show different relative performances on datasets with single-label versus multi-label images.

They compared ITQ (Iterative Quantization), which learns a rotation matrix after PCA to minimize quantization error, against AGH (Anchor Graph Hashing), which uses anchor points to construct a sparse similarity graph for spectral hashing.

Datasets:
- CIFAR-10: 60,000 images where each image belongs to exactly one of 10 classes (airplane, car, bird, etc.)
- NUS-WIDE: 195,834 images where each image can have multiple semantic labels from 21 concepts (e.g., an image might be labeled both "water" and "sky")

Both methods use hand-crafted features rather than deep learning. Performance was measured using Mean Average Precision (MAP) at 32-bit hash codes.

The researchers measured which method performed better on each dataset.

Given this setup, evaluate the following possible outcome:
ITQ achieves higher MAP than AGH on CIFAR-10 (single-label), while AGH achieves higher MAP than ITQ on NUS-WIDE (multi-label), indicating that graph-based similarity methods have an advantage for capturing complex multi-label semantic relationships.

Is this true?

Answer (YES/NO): NO